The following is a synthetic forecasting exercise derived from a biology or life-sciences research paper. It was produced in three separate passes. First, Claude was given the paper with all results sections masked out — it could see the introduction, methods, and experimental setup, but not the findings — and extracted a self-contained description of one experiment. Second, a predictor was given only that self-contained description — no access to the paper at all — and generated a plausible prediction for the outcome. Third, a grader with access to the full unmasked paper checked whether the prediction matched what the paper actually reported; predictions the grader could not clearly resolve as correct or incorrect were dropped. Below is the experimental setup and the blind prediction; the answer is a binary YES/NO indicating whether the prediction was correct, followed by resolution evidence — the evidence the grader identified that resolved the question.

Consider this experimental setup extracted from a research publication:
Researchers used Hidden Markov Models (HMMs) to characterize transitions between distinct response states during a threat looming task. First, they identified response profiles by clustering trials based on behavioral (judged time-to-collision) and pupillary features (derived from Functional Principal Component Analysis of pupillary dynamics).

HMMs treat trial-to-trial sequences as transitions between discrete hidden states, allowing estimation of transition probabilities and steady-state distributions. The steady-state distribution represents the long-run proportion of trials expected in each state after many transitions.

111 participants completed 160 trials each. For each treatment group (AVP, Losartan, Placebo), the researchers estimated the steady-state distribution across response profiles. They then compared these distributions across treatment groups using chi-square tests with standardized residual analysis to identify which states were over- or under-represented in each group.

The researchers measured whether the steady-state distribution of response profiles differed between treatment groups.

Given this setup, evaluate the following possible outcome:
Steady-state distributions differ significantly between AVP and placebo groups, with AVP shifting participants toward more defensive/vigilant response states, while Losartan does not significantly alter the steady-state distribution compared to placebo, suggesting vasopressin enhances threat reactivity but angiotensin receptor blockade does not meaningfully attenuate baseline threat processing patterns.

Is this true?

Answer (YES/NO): NO